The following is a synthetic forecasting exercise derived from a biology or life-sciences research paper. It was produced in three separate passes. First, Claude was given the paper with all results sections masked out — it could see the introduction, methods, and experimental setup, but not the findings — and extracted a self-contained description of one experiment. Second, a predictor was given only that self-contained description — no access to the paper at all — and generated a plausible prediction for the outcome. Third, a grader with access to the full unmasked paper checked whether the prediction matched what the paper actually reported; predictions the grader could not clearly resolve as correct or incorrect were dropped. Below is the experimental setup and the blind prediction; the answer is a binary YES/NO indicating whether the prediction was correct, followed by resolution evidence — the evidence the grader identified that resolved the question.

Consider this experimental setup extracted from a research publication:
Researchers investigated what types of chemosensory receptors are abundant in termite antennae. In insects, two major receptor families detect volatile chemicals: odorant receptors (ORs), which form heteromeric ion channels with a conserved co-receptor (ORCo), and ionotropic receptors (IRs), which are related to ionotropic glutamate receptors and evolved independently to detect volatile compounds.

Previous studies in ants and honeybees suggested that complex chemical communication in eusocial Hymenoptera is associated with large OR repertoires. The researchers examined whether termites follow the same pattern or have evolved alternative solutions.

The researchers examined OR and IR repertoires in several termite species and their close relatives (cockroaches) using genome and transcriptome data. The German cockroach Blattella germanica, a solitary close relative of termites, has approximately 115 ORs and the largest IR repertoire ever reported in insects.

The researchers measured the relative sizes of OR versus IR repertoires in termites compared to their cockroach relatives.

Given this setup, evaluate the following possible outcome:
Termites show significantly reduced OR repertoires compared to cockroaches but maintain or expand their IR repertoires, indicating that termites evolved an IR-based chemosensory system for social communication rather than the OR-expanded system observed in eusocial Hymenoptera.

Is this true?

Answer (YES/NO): NO